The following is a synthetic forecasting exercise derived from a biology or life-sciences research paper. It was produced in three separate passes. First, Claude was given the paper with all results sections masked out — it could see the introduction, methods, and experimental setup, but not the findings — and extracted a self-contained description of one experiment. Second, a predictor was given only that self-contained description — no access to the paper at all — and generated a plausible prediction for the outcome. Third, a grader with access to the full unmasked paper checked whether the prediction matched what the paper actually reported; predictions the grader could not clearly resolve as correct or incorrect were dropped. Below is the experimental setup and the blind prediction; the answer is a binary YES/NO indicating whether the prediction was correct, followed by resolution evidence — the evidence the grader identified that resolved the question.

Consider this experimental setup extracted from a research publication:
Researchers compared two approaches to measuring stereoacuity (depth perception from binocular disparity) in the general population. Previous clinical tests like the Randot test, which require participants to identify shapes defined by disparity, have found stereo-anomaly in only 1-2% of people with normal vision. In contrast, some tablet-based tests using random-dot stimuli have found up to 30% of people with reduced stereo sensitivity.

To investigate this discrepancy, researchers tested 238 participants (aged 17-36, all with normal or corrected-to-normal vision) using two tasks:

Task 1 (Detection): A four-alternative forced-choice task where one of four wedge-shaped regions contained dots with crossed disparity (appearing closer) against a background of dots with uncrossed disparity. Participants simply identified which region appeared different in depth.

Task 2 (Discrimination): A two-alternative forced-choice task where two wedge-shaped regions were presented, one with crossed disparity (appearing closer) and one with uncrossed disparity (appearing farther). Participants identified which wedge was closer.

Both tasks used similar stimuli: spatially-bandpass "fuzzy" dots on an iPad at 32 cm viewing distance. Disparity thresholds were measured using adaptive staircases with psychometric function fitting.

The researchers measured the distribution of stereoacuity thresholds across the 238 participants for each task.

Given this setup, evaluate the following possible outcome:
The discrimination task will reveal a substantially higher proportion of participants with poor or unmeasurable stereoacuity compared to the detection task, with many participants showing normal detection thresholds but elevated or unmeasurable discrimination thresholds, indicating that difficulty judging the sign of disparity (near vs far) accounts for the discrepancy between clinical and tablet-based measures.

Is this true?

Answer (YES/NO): YES